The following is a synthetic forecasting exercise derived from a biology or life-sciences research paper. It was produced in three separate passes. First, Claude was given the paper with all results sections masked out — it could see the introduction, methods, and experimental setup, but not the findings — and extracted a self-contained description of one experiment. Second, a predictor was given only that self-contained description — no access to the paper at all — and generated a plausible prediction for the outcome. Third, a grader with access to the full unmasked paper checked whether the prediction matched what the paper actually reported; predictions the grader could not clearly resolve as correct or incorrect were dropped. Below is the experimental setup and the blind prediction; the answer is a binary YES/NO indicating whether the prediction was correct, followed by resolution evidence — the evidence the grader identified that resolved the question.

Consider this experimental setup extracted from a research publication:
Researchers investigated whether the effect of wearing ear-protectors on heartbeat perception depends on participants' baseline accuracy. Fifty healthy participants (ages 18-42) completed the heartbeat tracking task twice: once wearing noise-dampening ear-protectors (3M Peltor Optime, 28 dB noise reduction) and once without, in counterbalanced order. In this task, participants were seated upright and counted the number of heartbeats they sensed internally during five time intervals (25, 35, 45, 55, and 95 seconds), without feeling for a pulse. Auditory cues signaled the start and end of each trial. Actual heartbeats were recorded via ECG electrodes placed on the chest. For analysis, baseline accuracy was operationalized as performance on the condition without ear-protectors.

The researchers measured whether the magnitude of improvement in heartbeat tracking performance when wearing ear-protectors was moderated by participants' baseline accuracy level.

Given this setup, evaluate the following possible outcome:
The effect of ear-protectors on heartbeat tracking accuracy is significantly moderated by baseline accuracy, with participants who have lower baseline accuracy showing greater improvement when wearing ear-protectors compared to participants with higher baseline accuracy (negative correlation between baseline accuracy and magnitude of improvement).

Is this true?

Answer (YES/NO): YES